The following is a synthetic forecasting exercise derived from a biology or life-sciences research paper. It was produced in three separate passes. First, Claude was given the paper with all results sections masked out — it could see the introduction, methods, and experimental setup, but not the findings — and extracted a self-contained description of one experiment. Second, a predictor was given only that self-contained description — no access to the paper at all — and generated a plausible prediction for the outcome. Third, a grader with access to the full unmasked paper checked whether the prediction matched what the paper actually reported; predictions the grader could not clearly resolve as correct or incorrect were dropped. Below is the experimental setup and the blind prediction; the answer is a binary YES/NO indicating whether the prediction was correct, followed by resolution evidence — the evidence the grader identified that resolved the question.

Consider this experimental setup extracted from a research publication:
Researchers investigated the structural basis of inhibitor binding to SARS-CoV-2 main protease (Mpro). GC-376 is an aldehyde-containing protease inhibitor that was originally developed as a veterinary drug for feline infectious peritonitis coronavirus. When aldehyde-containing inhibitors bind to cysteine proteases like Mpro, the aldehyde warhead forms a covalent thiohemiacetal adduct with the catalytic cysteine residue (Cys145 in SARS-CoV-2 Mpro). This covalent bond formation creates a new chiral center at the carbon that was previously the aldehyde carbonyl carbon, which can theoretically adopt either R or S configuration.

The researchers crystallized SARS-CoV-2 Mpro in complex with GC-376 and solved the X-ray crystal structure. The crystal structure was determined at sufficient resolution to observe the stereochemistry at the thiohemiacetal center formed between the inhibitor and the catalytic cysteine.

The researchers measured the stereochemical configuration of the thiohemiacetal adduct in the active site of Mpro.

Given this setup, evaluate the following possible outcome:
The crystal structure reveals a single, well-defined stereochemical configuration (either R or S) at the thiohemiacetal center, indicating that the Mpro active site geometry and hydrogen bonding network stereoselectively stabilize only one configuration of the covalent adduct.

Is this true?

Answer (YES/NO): NO